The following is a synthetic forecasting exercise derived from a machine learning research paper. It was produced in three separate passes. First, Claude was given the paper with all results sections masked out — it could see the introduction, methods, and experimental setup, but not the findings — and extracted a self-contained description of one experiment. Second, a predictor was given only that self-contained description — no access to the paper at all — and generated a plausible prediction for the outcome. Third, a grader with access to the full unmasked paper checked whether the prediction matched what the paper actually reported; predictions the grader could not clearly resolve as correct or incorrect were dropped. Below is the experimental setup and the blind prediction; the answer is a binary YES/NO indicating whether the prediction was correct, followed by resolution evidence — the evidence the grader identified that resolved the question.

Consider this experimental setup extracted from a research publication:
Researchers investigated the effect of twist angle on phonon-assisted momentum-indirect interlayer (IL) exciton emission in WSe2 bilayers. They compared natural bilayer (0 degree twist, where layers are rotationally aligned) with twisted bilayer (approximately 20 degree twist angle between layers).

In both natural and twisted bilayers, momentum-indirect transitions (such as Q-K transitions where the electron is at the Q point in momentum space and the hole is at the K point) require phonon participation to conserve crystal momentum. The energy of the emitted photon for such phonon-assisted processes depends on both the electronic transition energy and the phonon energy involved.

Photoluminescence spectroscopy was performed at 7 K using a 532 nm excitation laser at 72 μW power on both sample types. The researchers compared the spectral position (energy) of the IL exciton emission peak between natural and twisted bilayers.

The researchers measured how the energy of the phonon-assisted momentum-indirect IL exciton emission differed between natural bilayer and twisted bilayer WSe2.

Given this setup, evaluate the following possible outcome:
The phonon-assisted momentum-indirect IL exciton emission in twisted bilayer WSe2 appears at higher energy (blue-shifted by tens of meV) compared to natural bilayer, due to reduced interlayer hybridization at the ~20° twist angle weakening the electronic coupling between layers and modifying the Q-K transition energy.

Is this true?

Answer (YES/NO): NO